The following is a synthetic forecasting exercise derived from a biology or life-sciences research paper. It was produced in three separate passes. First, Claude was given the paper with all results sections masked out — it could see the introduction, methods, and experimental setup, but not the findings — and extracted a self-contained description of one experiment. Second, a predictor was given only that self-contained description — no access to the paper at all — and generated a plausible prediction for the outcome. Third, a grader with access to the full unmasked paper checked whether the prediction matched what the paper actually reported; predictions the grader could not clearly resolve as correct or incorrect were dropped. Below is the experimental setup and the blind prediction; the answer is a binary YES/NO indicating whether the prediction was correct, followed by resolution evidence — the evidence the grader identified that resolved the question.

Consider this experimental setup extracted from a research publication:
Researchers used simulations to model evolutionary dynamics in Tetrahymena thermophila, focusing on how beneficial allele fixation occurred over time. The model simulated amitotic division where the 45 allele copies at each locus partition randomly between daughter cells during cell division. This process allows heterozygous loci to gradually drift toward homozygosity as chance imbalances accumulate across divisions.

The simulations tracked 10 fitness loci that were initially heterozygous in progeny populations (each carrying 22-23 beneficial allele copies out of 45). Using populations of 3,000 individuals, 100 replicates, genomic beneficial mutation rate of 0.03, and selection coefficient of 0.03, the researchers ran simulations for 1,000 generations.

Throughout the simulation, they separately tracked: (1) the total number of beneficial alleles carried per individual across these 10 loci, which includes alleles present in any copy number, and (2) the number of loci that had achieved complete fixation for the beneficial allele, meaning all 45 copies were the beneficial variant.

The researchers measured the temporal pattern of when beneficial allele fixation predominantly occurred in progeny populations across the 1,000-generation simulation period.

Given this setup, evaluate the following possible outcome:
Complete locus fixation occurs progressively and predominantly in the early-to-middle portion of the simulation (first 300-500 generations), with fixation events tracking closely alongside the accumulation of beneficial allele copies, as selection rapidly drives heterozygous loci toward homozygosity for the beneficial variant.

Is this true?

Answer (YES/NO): NO